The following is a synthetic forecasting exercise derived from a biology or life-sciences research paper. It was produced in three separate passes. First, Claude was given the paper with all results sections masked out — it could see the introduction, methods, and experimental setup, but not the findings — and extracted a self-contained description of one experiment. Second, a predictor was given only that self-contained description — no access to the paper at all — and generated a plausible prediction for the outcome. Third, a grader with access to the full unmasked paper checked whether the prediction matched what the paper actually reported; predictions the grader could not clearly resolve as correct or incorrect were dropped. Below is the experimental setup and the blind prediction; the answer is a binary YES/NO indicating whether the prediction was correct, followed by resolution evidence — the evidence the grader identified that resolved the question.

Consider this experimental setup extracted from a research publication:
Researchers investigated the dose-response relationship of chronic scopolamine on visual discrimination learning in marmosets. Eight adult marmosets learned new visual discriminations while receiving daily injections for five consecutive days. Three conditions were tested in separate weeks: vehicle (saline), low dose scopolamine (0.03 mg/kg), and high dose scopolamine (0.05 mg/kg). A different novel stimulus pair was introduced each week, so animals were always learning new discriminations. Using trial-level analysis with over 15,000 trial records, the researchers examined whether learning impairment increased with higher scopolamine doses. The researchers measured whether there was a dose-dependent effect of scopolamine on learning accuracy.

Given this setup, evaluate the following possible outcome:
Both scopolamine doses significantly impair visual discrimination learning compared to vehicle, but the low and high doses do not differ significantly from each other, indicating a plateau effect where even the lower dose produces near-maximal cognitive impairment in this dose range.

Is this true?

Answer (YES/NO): NO